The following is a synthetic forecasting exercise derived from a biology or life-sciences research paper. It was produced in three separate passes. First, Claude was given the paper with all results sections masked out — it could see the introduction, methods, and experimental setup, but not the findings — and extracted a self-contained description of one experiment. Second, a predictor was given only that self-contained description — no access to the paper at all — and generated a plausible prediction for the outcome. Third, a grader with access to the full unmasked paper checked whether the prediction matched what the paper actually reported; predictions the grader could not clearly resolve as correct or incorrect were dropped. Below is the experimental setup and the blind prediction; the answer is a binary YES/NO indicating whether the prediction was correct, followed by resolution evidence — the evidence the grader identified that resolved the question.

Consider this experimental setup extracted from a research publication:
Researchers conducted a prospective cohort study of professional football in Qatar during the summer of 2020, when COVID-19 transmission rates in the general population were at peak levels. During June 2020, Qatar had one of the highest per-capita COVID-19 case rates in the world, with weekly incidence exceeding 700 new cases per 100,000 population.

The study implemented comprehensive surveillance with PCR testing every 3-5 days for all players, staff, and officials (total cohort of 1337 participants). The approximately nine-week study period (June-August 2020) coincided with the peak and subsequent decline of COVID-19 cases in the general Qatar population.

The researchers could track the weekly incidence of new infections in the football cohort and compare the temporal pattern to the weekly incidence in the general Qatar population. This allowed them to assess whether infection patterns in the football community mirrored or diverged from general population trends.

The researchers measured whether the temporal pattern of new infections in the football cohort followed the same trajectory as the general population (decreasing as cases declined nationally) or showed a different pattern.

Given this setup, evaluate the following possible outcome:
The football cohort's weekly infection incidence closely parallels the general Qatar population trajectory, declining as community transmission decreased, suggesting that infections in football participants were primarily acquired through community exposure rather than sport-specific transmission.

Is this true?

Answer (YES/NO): YES